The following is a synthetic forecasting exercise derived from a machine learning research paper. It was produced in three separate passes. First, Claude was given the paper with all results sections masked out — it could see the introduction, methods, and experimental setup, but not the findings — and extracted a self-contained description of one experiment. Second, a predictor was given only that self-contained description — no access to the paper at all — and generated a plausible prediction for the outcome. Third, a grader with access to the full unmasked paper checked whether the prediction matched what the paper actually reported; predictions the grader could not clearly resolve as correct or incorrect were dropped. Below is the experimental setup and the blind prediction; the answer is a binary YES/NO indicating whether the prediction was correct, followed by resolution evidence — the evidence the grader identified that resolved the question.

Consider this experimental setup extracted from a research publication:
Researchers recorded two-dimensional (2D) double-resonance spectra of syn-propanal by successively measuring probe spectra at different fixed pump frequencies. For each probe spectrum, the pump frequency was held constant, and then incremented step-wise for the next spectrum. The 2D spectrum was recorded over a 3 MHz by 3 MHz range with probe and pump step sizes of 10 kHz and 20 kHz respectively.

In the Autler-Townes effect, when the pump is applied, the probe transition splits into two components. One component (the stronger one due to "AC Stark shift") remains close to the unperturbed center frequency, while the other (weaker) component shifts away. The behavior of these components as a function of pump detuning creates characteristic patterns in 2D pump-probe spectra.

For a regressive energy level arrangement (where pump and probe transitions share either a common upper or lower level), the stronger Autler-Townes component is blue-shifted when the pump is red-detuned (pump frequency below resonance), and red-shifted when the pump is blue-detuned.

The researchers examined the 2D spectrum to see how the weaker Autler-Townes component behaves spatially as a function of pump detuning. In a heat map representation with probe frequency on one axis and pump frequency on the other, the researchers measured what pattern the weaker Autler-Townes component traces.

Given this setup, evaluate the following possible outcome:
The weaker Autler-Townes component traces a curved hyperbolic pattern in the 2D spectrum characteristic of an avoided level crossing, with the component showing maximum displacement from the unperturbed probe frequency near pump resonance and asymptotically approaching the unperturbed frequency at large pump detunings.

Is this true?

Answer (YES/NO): NO